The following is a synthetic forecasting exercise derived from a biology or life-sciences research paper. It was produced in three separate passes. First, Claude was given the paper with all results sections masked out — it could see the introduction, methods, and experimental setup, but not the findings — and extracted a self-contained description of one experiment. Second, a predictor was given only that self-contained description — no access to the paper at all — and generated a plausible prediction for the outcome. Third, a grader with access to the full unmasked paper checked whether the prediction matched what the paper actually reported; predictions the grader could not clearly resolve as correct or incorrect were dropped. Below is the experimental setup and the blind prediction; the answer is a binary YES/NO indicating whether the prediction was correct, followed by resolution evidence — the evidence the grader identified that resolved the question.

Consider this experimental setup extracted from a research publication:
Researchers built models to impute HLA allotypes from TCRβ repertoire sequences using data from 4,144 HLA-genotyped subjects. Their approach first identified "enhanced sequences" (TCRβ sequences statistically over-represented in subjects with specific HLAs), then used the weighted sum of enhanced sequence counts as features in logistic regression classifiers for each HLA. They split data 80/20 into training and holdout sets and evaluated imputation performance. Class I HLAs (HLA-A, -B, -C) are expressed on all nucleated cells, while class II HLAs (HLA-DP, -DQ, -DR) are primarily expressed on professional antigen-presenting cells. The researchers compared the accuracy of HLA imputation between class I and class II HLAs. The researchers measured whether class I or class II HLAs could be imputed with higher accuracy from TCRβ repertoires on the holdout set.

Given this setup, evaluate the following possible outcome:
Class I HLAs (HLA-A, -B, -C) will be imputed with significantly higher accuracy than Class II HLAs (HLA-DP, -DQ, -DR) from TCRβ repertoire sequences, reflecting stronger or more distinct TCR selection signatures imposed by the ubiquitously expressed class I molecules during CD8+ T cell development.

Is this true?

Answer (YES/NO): NO